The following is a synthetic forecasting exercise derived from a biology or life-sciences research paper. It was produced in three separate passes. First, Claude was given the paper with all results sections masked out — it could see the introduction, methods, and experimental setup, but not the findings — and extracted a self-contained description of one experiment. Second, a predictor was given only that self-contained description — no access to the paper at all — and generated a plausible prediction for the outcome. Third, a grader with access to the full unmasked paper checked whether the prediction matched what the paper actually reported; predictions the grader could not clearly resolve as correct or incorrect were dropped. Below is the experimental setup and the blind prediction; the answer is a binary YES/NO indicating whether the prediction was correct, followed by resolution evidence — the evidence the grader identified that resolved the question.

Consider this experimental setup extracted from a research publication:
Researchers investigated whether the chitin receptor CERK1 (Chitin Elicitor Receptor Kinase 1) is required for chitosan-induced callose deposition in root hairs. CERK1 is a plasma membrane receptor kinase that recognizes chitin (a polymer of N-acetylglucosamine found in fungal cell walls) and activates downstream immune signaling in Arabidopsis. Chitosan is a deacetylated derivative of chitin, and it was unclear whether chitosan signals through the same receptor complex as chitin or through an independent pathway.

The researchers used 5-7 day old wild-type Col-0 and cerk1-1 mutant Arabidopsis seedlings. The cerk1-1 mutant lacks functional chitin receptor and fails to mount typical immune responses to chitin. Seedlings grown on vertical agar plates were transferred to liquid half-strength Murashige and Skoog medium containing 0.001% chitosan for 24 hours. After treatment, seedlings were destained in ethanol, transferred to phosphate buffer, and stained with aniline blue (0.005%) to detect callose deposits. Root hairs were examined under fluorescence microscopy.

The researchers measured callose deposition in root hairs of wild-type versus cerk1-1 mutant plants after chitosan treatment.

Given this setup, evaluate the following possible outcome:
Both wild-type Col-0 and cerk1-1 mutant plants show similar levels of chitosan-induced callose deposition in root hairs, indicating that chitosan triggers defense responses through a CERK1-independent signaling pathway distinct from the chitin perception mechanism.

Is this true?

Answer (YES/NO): YES